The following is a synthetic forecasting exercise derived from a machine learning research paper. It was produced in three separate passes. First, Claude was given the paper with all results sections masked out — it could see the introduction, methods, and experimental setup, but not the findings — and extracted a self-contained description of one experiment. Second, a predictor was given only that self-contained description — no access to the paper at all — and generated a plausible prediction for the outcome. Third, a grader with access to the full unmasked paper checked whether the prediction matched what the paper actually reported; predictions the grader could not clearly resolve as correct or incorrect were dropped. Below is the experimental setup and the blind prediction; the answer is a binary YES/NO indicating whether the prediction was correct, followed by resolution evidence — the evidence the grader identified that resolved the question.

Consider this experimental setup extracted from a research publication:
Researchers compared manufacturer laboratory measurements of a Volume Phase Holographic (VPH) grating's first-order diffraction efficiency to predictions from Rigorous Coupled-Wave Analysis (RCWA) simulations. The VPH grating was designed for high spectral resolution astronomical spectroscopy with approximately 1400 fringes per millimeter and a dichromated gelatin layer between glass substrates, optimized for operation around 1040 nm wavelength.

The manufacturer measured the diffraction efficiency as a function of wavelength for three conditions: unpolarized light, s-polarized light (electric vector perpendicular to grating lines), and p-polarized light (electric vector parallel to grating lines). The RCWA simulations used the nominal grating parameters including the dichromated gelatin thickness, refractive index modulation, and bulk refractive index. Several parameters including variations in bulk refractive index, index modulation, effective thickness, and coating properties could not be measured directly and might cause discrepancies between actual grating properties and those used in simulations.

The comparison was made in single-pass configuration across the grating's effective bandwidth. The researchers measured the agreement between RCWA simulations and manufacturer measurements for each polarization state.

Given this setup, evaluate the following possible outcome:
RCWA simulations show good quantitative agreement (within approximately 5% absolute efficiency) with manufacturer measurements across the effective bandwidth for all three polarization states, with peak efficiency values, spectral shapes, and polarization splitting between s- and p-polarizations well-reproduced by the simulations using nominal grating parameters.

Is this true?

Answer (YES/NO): NO